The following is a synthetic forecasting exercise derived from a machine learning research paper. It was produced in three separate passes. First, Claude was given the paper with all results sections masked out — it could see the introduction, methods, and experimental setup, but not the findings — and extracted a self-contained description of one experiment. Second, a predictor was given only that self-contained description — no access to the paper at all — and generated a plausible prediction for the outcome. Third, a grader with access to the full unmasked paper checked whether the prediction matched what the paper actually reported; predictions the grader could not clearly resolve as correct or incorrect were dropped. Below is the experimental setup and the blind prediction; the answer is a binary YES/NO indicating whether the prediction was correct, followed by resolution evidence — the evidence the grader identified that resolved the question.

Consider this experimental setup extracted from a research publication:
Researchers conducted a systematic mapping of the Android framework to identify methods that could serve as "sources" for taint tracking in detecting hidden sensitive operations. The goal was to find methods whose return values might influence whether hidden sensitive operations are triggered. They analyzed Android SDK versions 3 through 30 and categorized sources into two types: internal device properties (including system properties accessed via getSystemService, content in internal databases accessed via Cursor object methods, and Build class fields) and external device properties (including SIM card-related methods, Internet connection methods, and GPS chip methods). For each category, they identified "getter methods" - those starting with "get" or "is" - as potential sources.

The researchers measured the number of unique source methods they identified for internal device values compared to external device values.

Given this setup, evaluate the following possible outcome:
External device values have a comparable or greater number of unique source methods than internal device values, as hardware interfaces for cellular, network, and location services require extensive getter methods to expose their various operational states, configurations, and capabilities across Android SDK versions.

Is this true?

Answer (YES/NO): YES